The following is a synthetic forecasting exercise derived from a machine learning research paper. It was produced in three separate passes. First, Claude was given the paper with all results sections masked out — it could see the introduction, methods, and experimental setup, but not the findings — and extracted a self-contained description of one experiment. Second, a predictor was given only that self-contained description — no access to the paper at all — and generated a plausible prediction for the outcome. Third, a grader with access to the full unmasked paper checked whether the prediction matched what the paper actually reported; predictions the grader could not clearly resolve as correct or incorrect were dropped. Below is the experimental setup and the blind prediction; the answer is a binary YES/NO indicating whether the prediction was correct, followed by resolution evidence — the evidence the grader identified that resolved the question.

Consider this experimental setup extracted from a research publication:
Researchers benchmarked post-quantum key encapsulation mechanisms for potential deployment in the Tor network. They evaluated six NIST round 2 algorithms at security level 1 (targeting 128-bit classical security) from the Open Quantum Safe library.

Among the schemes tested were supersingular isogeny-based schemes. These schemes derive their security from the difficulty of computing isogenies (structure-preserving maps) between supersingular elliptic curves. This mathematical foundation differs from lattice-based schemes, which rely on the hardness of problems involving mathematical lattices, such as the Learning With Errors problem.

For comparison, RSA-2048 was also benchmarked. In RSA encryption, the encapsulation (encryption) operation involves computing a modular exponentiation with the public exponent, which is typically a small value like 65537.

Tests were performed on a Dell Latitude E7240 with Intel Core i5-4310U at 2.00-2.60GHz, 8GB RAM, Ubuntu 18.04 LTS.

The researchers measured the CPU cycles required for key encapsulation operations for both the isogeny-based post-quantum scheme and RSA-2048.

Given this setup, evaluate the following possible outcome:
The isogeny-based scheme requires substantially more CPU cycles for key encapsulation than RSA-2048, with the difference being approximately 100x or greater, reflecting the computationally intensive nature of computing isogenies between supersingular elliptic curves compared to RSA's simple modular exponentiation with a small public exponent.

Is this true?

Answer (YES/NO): YES